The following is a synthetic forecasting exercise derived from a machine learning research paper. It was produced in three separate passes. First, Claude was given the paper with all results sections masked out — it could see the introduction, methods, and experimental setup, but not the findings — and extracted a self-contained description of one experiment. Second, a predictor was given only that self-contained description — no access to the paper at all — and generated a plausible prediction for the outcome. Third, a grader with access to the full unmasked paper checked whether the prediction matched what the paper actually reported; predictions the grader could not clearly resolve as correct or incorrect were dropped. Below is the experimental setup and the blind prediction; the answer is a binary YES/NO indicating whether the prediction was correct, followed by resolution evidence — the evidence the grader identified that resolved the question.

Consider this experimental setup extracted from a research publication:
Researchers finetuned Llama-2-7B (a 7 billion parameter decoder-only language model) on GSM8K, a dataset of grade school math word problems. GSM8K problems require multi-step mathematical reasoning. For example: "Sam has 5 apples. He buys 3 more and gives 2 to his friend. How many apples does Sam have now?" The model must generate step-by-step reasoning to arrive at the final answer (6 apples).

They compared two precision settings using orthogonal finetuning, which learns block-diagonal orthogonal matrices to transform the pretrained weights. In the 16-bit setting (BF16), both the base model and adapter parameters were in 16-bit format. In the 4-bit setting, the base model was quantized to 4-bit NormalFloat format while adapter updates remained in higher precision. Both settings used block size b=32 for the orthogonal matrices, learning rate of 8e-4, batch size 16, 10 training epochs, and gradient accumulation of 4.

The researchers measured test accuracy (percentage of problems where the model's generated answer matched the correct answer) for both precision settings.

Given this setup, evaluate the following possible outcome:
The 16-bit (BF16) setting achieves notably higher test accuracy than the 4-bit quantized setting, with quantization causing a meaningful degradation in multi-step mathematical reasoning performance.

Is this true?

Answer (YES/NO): NO